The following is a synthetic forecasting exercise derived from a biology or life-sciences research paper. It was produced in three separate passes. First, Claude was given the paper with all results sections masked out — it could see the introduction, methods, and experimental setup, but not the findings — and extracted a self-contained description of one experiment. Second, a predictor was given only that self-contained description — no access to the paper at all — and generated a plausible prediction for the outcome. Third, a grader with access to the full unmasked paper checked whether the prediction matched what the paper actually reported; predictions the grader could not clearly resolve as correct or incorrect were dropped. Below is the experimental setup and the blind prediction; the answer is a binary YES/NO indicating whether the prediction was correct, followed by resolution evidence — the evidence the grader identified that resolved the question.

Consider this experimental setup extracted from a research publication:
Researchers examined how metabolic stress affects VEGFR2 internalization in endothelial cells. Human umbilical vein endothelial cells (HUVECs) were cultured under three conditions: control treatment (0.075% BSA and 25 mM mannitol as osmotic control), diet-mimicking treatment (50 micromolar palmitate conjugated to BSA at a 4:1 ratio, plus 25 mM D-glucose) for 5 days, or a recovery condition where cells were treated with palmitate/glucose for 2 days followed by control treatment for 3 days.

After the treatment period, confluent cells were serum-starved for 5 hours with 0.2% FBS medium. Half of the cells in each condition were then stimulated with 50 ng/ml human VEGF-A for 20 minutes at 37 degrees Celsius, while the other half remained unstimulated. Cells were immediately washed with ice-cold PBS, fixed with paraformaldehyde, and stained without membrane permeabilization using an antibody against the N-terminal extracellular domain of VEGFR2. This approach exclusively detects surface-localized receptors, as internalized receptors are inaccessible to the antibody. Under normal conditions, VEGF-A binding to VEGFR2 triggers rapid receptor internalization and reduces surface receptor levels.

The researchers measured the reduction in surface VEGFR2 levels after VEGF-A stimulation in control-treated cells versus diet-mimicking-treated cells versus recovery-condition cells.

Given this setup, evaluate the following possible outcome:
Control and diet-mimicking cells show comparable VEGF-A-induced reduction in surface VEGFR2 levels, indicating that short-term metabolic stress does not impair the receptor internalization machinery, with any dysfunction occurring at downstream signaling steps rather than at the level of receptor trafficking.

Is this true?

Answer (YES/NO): NO